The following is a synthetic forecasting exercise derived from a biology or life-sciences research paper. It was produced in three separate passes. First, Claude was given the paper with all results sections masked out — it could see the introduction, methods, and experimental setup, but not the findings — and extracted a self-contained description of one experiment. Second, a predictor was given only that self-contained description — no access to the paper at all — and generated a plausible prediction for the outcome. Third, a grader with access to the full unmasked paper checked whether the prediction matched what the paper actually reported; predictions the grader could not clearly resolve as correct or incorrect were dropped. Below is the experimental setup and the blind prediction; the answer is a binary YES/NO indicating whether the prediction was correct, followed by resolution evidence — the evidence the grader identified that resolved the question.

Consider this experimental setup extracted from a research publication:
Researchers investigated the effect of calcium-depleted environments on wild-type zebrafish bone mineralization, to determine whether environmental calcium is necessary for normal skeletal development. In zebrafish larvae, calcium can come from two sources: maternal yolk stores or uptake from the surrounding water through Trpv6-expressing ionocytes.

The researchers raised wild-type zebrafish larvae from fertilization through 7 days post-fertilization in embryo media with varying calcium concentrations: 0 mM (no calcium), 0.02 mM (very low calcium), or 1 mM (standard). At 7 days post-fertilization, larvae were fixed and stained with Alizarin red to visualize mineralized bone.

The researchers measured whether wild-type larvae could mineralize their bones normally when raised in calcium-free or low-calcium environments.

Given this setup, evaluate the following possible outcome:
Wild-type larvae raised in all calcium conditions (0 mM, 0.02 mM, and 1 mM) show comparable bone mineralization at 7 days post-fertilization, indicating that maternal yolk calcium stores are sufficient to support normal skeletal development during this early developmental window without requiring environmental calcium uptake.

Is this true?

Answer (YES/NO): NO